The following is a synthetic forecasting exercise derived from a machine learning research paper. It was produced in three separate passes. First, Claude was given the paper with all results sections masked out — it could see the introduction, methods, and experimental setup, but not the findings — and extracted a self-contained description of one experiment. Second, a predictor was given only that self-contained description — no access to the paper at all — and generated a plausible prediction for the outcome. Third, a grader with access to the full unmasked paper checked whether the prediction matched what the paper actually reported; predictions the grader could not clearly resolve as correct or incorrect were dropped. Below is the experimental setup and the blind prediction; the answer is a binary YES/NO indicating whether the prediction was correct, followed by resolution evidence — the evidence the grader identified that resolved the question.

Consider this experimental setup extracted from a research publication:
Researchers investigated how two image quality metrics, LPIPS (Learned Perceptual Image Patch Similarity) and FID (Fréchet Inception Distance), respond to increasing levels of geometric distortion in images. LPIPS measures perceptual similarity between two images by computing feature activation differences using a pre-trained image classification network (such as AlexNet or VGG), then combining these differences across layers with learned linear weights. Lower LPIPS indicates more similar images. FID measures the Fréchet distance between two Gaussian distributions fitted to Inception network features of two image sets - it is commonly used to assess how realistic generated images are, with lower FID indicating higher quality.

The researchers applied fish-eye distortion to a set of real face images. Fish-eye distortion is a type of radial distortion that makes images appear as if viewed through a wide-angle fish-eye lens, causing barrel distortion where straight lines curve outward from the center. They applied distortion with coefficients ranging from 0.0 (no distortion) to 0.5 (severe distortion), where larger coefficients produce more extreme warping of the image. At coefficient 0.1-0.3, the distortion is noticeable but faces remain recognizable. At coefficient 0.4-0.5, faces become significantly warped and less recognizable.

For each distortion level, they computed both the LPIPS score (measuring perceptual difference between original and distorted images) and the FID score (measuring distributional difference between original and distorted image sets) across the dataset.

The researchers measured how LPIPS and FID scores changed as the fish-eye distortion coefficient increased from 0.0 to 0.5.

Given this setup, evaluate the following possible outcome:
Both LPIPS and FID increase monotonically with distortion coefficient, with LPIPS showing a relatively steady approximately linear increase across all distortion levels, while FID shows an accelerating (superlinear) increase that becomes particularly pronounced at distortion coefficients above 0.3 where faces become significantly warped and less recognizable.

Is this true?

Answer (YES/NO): YES